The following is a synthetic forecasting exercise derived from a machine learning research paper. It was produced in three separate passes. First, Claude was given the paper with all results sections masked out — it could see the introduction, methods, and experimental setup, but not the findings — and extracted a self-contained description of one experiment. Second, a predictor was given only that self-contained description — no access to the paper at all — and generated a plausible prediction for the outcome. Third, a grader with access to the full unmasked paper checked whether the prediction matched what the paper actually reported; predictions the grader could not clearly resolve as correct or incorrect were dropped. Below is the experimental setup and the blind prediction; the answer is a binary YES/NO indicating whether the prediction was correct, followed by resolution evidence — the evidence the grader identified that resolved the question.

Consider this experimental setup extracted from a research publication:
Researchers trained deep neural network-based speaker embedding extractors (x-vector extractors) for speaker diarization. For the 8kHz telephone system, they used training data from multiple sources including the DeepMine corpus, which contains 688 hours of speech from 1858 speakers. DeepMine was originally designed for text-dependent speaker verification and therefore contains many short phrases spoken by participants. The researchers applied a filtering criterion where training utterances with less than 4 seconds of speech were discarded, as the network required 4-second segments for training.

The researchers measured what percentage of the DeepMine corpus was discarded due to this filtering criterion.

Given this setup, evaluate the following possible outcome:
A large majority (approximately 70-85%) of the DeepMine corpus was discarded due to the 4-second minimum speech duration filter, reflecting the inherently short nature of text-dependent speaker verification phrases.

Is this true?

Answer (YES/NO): NO